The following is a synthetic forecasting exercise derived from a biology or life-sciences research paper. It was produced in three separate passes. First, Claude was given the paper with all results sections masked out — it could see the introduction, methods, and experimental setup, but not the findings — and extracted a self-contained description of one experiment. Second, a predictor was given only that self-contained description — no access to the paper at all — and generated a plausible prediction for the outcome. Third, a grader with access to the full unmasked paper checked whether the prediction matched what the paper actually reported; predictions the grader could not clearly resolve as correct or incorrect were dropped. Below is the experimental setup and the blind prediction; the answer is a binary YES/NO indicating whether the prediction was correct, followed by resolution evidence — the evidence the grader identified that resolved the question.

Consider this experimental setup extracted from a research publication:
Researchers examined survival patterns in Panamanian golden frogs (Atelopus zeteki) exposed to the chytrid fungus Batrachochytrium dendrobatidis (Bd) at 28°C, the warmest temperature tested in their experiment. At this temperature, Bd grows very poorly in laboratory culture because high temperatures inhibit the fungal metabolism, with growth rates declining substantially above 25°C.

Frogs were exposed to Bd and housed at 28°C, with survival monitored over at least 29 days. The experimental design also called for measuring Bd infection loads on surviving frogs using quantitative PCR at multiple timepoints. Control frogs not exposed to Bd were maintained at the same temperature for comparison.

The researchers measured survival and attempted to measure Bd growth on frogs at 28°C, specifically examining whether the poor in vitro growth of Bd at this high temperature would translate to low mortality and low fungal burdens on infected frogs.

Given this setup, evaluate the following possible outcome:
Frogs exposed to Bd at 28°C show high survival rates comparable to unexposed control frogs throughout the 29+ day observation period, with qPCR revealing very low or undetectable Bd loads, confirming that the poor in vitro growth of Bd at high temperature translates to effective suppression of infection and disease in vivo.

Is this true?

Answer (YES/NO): NO